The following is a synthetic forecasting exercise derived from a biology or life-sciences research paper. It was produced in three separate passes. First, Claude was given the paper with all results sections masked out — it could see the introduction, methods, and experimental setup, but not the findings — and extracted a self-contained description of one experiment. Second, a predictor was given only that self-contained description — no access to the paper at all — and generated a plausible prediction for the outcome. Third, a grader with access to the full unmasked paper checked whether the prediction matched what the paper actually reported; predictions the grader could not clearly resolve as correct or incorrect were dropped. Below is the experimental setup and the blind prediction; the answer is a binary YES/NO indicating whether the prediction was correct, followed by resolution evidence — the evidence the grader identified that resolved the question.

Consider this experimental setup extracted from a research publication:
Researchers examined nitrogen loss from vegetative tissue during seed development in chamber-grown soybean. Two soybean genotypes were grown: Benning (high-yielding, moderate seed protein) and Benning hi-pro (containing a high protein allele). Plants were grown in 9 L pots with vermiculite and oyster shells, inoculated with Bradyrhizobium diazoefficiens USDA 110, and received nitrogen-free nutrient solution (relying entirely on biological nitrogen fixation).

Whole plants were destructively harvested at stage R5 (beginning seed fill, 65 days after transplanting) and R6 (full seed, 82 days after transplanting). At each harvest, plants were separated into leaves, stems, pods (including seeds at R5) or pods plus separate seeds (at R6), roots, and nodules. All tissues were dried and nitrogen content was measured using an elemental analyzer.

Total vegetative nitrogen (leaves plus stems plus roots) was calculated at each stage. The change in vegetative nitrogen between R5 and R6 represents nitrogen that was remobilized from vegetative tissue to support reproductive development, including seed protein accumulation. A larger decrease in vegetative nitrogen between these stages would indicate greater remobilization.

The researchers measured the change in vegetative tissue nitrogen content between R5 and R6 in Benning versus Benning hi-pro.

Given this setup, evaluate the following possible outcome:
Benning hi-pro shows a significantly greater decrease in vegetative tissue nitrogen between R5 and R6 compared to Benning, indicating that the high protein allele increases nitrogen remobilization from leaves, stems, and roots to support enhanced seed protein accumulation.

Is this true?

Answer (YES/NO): NO